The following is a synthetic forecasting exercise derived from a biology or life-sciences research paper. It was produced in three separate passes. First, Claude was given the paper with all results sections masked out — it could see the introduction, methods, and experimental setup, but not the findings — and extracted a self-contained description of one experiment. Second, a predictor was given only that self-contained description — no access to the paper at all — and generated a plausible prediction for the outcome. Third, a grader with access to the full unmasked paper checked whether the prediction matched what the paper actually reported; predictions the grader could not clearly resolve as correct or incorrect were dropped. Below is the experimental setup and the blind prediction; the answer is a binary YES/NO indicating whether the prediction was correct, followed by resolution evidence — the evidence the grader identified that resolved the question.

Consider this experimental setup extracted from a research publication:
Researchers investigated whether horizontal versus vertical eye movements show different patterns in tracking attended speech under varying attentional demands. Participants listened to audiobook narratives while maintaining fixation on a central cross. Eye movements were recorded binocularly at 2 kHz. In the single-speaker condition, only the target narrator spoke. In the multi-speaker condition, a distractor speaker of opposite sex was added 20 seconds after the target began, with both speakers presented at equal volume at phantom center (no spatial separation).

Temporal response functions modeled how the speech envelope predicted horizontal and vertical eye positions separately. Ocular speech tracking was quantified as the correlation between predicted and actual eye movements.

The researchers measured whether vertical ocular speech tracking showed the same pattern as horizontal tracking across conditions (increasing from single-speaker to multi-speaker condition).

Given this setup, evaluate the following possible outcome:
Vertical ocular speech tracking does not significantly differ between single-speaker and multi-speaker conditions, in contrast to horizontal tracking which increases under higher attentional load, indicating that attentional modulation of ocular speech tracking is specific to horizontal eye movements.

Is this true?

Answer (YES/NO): NO